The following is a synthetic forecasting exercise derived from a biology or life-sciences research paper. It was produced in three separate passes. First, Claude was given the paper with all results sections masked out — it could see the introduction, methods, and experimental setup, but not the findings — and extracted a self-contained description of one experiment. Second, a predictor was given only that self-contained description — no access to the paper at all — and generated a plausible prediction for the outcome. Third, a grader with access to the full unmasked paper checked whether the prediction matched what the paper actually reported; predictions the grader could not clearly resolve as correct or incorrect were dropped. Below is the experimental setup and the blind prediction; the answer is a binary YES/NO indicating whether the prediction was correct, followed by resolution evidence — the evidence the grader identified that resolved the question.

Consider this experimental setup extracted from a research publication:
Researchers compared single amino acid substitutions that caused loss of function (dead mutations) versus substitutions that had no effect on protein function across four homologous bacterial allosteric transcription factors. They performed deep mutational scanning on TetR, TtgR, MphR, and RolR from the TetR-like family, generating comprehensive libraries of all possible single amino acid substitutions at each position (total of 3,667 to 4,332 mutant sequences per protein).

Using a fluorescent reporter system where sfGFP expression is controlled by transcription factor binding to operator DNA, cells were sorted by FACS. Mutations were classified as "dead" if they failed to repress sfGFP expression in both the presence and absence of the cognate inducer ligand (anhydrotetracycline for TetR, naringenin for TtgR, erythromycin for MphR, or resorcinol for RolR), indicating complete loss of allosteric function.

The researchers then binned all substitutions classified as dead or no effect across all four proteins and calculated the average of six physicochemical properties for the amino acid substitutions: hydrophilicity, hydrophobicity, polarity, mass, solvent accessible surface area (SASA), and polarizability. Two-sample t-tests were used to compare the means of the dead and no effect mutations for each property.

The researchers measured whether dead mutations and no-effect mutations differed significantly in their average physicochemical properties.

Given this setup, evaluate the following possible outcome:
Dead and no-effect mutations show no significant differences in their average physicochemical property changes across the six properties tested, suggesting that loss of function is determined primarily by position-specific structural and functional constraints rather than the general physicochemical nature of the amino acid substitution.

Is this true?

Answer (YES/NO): NO